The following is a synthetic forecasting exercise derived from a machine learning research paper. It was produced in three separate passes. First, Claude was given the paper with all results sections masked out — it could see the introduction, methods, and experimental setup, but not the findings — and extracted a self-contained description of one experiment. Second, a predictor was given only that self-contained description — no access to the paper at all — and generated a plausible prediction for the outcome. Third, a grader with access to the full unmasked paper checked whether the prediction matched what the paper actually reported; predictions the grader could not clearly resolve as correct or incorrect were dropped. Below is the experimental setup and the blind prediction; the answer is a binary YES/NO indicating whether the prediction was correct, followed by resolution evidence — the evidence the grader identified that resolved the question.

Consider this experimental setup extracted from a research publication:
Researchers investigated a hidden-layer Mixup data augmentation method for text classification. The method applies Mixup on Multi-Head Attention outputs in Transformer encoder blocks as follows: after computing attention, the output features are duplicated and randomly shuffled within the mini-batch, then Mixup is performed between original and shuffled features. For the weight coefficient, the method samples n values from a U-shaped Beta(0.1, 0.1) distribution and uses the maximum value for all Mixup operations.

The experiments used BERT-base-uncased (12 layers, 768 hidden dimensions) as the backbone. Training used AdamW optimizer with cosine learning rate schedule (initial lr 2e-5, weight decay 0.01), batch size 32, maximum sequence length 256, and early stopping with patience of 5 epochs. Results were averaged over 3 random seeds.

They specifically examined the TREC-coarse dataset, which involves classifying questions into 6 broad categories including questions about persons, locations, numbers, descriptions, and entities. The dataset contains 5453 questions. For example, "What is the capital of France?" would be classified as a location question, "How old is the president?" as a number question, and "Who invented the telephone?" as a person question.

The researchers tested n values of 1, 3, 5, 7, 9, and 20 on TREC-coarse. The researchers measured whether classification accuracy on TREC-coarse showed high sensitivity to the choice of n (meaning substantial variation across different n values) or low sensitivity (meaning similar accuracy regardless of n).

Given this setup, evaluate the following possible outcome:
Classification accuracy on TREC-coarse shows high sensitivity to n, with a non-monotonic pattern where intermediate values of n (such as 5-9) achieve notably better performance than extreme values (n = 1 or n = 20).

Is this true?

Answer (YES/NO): NO